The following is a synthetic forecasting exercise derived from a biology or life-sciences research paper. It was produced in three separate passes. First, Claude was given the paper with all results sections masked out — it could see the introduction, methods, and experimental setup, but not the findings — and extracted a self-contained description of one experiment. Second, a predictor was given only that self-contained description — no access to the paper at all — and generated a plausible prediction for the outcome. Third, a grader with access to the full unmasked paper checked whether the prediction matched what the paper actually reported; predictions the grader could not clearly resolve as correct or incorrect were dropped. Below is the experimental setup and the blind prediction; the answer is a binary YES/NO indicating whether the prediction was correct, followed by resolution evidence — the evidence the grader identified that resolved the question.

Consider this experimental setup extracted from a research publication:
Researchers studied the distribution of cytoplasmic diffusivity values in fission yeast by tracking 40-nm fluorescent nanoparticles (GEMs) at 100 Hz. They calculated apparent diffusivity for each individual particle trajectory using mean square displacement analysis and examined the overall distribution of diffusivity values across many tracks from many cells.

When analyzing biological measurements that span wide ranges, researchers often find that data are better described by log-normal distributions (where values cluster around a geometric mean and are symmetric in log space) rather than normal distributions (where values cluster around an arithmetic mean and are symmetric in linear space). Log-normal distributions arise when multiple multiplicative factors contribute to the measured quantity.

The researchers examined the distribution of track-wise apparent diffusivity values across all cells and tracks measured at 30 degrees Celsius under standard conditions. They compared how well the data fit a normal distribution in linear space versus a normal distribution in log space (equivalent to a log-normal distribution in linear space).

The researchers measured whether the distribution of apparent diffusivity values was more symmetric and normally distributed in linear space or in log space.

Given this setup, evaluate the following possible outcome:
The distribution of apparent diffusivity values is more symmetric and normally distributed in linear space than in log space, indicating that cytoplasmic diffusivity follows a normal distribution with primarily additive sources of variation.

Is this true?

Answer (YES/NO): NO